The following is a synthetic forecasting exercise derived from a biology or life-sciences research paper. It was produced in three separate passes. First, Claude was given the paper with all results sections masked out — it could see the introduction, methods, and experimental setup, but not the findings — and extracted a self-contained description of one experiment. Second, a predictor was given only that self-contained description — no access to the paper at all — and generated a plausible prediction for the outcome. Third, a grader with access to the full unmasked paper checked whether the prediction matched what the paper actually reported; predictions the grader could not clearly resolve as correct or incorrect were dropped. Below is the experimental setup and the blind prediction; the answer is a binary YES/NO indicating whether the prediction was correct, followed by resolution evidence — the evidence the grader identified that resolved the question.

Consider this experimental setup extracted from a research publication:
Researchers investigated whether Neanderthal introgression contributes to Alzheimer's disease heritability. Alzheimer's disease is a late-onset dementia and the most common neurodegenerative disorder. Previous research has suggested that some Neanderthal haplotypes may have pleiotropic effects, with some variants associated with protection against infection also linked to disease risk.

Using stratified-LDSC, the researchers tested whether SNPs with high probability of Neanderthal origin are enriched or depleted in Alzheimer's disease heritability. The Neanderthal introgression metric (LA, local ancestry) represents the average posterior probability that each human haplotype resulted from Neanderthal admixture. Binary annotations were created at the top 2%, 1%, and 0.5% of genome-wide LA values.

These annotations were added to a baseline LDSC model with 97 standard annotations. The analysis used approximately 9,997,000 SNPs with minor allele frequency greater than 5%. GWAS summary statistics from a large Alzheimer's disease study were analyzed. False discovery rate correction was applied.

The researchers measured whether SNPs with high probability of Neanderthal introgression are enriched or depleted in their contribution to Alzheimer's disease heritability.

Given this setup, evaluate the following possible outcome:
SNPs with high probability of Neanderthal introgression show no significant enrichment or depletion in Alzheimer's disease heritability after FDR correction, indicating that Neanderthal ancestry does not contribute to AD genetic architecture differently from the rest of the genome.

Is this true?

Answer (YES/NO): YES